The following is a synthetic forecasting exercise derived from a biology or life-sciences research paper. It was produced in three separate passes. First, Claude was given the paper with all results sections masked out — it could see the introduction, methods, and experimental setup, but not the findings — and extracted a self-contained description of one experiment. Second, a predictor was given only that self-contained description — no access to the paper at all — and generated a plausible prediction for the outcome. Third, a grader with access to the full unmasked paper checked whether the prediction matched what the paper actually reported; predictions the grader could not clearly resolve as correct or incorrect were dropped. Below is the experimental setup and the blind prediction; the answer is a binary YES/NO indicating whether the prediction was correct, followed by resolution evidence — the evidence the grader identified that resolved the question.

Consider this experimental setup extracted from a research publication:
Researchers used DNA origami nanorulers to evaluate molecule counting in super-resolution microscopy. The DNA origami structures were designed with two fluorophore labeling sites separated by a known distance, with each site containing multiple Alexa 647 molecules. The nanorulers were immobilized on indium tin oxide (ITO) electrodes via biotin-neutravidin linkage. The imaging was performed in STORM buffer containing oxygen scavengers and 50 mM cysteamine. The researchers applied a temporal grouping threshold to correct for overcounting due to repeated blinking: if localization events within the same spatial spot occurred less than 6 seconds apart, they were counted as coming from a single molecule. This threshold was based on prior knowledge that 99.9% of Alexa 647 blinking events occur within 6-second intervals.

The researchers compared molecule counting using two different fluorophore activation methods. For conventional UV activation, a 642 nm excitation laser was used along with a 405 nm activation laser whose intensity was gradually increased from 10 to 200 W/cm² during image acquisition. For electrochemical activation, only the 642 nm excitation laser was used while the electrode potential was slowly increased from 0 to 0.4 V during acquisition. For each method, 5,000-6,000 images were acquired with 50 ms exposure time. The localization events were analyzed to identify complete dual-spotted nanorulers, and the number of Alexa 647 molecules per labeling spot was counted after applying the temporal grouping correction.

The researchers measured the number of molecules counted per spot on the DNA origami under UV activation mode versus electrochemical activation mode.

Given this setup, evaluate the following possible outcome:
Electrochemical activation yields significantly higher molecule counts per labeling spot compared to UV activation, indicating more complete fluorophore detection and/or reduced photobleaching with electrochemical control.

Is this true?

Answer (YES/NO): NO